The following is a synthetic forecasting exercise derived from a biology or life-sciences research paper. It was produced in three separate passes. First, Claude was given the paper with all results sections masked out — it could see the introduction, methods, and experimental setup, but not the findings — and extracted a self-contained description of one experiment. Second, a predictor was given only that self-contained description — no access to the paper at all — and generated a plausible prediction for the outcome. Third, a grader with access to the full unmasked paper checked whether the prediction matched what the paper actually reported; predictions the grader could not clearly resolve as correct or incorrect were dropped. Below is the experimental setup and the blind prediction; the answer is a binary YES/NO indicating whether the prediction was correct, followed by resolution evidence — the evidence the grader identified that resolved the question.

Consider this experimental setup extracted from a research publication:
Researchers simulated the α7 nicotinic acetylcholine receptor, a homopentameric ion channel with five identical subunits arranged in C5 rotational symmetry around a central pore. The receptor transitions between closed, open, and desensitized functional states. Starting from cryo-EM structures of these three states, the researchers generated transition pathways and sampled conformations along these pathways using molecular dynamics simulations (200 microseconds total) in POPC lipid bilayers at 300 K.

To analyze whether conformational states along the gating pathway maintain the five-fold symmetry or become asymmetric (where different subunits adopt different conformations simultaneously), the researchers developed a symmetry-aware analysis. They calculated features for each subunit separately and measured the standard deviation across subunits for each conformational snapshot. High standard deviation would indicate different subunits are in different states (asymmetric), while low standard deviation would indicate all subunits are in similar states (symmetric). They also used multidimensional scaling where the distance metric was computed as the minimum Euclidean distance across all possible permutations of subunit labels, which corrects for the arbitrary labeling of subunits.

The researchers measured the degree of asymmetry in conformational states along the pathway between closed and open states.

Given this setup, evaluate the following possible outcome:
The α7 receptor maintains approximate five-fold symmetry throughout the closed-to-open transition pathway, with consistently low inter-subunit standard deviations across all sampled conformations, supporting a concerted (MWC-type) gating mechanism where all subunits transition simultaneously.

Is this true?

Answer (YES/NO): NO